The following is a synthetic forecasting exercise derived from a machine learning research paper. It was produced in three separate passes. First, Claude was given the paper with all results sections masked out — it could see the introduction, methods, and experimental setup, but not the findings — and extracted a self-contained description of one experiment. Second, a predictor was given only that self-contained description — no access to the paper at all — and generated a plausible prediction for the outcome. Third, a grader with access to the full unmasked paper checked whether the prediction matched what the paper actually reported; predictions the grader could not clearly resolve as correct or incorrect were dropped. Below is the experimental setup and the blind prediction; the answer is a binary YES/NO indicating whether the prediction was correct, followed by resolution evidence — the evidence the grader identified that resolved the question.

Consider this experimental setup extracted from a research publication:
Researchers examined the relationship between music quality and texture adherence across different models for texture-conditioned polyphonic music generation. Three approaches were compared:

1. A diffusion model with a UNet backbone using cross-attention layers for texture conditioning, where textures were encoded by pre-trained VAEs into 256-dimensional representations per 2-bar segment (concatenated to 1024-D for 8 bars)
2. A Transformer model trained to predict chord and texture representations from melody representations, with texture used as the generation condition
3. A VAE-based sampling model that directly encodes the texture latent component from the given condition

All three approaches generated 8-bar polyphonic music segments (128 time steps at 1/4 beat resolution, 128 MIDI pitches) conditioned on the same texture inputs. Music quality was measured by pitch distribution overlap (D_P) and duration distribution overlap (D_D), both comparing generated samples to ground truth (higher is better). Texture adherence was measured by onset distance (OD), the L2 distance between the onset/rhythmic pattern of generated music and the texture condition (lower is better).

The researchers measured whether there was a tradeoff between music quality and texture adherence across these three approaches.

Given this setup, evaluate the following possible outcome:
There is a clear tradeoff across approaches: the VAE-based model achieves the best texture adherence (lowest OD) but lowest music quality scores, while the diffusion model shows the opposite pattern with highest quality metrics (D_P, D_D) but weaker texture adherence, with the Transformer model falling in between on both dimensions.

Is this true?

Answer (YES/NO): NO